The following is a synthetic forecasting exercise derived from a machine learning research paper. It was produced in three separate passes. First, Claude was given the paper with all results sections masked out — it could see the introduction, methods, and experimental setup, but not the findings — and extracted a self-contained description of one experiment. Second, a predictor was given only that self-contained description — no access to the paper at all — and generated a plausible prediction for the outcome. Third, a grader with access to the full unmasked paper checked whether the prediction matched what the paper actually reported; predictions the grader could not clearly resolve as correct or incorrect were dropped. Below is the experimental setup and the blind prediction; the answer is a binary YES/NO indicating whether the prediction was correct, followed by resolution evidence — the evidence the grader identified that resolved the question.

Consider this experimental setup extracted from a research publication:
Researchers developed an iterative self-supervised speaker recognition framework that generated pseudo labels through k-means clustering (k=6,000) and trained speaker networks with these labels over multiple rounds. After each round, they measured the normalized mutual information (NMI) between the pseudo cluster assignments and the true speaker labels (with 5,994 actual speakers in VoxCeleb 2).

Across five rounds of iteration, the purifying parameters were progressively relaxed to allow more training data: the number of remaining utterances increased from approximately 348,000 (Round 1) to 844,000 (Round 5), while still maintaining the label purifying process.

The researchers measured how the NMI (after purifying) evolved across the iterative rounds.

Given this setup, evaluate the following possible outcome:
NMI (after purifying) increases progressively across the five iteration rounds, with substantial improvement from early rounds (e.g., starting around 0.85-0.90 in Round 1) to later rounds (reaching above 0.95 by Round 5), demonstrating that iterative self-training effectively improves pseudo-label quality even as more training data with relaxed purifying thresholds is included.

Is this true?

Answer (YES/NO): NO